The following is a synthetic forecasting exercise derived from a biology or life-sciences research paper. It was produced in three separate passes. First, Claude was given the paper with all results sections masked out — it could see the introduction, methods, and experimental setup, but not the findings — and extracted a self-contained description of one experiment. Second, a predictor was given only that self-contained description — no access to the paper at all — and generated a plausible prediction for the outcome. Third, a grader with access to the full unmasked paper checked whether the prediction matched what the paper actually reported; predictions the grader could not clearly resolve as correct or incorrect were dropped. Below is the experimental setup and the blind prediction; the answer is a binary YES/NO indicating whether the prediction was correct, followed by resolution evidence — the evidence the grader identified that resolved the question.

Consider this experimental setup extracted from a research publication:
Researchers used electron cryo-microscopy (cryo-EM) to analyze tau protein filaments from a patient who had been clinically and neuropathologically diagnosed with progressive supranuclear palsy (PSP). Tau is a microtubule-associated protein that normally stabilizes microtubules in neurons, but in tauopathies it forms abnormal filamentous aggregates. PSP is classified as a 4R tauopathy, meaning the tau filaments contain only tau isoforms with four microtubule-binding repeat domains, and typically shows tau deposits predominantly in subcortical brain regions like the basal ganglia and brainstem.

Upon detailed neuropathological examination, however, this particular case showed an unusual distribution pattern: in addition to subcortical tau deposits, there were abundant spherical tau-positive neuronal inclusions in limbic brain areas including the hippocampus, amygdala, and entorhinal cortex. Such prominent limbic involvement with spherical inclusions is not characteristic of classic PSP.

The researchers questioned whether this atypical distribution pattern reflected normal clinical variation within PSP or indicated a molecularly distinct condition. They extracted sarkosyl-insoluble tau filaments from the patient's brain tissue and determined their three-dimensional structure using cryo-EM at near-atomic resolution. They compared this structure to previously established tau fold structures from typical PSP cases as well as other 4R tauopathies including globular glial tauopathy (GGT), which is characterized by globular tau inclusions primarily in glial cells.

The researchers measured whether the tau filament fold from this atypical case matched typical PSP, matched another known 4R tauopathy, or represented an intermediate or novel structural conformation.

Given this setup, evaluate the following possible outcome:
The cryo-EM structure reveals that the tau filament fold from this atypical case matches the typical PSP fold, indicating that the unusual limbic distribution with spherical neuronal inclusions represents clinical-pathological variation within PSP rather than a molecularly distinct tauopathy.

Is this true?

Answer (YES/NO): NO